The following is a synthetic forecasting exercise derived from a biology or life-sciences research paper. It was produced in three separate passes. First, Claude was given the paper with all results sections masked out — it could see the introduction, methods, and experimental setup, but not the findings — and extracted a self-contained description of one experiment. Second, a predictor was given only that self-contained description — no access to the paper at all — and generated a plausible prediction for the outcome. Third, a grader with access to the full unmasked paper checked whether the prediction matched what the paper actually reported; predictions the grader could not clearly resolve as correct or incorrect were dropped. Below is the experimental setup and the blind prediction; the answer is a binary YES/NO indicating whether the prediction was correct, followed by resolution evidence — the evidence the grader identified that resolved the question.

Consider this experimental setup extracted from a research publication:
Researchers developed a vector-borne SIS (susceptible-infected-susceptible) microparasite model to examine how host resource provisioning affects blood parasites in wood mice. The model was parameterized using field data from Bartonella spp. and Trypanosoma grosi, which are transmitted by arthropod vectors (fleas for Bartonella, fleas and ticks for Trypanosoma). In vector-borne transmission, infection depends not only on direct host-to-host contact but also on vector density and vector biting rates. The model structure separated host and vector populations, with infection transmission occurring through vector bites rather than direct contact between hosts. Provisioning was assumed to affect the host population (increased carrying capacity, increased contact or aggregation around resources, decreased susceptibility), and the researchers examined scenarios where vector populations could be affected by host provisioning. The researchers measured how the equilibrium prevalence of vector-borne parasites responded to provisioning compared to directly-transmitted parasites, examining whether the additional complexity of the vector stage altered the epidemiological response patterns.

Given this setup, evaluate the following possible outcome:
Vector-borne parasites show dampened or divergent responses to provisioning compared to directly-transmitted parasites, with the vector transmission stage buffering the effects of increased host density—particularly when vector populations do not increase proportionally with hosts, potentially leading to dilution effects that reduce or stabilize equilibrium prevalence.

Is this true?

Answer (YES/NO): YES